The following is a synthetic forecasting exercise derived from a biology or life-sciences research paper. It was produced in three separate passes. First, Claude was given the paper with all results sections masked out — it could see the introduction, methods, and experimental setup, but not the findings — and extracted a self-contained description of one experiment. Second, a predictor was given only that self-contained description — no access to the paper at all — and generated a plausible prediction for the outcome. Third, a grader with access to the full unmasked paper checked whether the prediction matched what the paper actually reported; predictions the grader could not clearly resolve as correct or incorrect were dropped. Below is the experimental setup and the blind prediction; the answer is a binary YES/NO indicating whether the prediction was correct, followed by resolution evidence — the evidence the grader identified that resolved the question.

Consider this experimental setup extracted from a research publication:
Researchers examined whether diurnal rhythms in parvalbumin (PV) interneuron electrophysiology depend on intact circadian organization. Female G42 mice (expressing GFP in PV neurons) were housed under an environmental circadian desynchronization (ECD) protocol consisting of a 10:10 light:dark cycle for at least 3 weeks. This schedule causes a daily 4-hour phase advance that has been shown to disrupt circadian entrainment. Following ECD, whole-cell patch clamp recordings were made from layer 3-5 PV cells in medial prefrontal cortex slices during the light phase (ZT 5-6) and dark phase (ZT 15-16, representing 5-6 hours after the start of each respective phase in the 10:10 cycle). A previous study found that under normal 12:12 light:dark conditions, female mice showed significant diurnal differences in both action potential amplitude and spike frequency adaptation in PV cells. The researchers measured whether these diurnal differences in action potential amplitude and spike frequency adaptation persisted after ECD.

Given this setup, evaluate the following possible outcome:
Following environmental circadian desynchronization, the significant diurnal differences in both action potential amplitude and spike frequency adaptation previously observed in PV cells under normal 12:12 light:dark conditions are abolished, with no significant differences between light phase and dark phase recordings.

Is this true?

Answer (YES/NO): YES